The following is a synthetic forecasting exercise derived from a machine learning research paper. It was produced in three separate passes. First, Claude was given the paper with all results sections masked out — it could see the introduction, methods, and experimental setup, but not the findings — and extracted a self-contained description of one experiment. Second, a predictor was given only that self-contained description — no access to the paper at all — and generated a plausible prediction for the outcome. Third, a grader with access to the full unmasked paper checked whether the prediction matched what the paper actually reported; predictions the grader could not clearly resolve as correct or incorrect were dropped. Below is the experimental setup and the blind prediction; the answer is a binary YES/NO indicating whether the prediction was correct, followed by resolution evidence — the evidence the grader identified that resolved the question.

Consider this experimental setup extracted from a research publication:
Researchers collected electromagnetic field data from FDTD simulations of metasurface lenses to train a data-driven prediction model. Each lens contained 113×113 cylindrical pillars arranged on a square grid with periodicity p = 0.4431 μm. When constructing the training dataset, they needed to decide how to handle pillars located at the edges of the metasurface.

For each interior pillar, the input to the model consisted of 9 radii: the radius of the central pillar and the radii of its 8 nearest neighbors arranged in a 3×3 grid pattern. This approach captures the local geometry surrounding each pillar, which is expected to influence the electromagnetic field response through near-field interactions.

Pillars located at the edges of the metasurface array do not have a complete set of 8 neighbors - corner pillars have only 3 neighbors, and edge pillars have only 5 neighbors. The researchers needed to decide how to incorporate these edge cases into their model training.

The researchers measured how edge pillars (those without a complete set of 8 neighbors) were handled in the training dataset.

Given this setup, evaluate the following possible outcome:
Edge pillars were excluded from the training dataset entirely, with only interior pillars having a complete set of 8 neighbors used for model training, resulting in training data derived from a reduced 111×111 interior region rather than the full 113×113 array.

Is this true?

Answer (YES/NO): YES